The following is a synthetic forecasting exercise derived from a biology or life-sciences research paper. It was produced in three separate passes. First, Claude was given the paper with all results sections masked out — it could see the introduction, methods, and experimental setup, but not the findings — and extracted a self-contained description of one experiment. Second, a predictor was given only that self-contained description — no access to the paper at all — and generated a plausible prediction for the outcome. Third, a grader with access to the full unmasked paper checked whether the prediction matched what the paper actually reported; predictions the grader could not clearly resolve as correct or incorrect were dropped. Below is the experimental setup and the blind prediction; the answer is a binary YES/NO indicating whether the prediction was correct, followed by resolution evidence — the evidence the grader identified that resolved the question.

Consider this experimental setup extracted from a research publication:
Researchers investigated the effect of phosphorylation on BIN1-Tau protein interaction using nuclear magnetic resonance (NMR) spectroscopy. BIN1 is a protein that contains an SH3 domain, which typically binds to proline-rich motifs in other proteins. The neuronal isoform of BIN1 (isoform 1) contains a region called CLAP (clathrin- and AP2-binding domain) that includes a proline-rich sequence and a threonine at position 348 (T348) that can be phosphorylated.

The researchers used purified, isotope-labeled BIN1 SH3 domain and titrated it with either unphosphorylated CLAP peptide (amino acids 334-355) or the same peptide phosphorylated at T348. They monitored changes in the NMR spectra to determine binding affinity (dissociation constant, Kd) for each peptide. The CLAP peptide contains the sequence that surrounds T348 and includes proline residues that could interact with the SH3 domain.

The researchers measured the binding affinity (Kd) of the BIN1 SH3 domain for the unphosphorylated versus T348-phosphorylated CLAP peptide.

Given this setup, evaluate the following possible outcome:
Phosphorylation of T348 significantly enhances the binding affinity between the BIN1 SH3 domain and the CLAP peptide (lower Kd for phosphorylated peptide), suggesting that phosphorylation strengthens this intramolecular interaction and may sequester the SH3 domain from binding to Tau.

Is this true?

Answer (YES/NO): NO